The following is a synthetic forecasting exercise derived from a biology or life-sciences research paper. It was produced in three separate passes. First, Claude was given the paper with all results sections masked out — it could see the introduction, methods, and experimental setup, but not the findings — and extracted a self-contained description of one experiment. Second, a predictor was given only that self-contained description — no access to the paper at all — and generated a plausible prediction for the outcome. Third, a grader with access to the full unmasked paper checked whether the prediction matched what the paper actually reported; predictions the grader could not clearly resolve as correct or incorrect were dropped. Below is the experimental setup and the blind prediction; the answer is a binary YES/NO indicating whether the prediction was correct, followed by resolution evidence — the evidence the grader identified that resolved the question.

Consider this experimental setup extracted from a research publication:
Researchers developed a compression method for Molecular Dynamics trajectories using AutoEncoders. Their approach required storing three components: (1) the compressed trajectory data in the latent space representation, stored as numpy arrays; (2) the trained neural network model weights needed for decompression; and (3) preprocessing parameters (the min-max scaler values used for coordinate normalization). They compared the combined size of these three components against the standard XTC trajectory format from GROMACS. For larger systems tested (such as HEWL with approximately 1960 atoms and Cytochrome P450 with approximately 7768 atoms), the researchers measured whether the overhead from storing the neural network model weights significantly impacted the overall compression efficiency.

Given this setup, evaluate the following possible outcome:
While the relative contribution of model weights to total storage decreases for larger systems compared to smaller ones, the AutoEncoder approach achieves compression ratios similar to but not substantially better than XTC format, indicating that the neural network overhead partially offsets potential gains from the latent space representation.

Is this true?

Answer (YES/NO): NO